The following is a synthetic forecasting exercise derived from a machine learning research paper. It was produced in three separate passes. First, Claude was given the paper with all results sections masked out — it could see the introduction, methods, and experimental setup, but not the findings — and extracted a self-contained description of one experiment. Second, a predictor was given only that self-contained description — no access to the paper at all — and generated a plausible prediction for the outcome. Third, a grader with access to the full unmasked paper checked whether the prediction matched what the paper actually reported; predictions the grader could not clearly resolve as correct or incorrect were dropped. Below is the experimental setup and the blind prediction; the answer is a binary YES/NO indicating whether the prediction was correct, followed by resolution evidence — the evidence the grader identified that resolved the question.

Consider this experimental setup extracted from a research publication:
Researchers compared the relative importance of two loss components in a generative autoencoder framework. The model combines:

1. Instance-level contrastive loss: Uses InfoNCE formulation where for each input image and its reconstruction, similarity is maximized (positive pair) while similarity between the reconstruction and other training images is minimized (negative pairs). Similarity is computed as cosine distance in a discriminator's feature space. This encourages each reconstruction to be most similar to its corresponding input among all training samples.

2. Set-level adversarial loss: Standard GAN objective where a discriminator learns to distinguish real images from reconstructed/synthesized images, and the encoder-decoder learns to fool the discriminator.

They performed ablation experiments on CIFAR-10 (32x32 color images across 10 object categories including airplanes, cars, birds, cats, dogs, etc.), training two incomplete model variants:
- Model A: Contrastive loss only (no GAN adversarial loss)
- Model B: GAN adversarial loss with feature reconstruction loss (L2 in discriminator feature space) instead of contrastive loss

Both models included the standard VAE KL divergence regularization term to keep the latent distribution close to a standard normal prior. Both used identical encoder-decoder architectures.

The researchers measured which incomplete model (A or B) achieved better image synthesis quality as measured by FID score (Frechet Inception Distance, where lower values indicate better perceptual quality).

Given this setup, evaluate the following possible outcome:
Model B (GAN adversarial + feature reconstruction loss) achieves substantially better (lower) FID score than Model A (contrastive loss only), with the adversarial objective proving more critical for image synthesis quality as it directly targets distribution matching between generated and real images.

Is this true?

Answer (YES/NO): YES